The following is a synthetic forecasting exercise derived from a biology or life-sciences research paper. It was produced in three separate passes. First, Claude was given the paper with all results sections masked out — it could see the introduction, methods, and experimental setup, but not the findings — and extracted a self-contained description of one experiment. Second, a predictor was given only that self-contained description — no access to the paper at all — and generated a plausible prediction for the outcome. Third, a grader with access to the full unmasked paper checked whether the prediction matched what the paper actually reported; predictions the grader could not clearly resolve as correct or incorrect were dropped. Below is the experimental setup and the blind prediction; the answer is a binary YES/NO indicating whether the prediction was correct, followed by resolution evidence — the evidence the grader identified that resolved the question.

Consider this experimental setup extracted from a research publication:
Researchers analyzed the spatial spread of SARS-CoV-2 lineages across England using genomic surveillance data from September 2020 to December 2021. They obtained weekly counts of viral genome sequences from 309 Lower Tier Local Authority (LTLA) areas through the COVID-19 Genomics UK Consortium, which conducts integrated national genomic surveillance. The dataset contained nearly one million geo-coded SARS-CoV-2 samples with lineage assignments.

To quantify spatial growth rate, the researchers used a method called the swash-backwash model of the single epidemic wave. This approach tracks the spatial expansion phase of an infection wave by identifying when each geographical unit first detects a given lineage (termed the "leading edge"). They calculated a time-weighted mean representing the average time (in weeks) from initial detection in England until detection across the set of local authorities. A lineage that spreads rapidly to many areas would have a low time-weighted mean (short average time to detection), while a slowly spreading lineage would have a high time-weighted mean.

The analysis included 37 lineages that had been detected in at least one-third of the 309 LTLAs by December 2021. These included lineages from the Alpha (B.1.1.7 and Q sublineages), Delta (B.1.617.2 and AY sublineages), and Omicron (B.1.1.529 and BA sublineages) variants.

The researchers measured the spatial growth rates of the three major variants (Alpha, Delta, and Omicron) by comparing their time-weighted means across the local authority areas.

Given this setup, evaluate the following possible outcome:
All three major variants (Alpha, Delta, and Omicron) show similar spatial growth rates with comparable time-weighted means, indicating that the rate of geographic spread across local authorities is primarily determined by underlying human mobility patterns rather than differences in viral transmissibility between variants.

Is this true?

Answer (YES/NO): NO